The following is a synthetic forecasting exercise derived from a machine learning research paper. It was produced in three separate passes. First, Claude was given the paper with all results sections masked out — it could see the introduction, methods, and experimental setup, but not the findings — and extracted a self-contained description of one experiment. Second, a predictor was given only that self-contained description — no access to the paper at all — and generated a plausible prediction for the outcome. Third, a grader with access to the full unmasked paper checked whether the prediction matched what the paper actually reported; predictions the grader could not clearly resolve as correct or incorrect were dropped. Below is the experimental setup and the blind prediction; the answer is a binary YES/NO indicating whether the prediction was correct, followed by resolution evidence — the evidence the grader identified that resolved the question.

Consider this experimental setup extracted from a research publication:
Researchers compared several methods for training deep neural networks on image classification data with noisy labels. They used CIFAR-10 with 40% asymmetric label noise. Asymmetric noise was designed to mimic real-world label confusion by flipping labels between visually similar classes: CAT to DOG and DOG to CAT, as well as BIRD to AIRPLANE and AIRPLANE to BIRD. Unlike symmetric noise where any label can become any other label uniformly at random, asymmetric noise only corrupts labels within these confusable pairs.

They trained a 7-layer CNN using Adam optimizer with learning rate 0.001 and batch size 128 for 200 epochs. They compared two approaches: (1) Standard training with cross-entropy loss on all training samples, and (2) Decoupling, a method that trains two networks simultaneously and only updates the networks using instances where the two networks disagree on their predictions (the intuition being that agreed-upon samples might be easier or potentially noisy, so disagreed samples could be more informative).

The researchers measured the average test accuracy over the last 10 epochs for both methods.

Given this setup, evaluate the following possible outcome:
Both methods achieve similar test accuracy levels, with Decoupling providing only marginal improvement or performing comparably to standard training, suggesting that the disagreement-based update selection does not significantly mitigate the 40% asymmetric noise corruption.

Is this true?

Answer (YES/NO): NO